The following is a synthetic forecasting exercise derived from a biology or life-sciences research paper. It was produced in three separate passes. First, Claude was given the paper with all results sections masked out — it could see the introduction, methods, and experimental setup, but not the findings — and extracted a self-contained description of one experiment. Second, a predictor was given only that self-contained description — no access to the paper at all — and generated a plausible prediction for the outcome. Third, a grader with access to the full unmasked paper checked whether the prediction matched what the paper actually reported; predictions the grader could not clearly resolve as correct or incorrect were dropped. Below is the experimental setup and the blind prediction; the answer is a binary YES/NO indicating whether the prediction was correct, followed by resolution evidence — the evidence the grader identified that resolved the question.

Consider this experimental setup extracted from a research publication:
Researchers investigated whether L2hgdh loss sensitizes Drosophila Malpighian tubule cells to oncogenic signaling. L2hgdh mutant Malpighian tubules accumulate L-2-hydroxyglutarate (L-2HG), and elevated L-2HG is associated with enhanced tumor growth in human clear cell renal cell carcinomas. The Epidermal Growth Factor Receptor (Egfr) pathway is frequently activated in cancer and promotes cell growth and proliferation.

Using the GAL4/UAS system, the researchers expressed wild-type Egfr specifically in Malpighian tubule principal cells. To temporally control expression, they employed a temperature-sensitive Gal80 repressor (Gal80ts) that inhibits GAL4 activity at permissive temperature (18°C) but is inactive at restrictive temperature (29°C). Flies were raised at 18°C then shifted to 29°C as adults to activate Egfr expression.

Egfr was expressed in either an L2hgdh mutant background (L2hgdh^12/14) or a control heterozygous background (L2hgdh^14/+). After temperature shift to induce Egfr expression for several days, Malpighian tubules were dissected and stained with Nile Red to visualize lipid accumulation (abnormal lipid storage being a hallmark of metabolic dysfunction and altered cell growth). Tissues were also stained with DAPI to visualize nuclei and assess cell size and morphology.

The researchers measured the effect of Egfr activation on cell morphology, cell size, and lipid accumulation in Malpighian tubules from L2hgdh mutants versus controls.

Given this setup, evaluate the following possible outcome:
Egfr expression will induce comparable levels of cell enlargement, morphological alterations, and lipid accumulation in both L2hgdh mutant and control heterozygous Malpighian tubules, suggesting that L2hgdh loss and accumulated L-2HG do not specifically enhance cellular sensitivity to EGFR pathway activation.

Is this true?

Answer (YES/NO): NO